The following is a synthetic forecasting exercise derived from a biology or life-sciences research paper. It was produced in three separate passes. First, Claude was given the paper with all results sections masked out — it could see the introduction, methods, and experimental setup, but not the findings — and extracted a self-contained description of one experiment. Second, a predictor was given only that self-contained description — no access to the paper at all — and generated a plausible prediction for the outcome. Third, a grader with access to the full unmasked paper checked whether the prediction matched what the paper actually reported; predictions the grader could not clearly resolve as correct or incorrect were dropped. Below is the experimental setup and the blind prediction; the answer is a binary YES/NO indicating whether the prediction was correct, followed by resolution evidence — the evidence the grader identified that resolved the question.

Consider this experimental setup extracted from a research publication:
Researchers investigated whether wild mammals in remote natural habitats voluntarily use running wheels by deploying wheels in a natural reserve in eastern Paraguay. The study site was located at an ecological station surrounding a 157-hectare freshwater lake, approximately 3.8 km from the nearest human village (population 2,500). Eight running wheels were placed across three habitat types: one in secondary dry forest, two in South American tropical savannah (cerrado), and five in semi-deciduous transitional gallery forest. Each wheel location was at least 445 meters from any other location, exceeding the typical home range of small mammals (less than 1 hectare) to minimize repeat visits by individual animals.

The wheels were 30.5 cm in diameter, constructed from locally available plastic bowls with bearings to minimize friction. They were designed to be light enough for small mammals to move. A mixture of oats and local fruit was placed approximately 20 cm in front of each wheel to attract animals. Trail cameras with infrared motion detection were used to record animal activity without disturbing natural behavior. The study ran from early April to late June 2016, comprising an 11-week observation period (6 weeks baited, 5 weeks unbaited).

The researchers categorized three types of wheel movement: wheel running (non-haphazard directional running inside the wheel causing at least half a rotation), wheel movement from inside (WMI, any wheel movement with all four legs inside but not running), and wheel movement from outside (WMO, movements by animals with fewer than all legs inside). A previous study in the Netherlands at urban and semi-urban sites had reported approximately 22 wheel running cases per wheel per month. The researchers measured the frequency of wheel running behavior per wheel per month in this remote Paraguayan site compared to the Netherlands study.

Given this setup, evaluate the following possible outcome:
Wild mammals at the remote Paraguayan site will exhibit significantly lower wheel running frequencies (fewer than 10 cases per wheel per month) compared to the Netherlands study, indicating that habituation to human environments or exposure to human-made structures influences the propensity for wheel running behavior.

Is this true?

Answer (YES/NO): YES